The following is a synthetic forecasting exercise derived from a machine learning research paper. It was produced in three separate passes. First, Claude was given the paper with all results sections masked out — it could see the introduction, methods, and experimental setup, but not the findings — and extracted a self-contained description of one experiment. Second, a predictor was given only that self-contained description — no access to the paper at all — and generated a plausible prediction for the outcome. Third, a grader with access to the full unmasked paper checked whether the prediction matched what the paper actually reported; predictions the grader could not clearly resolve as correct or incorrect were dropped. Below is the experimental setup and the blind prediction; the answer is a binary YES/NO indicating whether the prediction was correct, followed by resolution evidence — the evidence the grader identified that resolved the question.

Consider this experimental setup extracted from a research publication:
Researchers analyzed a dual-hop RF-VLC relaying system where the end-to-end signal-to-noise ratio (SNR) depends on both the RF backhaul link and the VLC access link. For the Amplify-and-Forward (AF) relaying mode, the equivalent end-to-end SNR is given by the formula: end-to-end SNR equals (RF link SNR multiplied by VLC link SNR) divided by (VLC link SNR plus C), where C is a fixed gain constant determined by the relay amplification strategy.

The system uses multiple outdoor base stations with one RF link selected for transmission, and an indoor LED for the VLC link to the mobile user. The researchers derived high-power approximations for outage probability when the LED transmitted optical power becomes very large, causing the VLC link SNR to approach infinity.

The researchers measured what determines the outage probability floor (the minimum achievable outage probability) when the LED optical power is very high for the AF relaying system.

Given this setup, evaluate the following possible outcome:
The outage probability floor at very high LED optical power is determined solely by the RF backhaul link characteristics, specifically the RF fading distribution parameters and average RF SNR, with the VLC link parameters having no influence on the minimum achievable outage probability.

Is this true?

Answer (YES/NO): YES